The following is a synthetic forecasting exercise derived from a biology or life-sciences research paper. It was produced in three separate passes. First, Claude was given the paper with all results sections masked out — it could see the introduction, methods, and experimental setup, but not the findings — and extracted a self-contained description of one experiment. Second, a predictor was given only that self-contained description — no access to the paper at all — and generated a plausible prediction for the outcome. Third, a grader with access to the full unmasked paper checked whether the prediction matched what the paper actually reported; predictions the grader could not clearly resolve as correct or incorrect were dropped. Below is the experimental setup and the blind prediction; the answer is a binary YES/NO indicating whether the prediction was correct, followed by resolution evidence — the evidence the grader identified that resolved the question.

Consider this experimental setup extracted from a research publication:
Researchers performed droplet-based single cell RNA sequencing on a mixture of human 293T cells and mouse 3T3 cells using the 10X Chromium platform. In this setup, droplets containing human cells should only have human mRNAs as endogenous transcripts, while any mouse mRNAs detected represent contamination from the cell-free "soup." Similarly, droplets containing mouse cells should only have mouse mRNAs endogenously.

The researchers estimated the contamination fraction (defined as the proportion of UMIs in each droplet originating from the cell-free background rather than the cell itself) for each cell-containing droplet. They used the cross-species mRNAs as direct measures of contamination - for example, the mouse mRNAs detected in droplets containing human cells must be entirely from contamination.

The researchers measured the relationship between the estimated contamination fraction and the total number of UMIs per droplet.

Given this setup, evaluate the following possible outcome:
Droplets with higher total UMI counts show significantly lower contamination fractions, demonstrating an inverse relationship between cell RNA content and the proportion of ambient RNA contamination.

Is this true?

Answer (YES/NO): YES